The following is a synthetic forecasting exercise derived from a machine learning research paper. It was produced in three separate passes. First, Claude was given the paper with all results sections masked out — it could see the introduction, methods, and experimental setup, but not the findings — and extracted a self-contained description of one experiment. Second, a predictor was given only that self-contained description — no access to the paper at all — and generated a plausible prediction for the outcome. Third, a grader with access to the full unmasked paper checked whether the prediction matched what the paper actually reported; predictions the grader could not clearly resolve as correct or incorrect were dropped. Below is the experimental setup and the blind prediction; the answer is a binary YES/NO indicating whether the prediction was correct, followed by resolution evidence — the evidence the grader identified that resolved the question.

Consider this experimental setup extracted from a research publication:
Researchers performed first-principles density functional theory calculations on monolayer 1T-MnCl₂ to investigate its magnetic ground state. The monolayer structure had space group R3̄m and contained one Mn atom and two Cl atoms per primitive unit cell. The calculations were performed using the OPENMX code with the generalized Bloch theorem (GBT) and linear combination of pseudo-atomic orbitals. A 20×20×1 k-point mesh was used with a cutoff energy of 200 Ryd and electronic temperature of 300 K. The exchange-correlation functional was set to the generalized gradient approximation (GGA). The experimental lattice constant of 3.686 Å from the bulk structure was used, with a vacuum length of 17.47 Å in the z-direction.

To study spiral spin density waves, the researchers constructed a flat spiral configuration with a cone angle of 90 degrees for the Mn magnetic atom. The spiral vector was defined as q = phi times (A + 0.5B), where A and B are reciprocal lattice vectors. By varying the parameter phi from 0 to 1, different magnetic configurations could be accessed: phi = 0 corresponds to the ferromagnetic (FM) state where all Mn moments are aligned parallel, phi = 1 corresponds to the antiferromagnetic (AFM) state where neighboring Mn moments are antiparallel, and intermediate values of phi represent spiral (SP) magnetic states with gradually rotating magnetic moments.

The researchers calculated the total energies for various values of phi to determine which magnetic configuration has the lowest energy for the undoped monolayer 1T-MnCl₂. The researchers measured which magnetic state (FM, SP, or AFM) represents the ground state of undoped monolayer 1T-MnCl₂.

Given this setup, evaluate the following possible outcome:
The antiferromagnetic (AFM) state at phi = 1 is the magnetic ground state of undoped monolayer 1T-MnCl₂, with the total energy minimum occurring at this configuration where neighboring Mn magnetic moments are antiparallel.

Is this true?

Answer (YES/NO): NO